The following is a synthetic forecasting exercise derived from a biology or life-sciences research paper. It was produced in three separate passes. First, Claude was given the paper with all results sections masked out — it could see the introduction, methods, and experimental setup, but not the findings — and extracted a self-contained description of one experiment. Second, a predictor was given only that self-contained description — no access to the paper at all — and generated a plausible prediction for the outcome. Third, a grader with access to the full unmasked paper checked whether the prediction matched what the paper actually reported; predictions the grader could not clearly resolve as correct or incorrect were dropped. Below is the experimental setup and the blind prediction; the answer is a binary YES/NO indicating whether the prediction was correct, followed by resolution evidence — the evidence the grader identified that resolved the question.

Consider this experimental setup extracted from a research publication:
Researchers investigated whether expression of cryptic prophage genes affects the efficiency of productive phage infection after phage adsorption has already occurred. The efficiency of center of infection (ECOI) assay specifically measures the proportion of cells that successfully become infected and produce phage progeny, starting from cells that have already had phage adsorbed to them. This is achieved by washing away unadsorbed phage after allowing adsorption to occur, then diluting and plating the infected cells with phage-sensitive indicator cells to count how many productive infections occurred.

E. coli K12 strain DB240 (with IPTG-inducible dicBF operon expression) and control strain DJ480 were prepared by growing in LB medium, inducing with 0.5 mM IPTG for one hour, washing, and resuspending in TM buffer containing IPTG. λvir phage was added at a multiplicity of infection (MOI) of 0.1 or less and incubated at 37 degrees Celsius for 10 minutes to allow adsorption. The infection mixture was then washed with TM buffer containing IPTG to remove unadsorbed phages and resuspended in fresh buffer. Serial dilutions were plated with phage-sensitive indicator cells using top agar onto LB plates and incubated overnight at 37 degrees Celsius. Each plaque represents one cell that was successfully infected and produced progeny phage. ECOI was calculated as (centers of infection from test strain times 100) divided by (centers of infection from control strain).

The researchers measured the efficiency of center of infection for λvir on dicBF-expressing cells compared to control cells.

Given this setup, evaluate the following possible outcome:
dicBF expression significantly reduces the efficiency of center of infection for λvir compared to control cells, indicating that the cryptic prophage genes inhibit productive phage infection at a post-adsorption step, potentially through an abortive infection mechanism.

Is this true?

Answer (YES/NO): YES